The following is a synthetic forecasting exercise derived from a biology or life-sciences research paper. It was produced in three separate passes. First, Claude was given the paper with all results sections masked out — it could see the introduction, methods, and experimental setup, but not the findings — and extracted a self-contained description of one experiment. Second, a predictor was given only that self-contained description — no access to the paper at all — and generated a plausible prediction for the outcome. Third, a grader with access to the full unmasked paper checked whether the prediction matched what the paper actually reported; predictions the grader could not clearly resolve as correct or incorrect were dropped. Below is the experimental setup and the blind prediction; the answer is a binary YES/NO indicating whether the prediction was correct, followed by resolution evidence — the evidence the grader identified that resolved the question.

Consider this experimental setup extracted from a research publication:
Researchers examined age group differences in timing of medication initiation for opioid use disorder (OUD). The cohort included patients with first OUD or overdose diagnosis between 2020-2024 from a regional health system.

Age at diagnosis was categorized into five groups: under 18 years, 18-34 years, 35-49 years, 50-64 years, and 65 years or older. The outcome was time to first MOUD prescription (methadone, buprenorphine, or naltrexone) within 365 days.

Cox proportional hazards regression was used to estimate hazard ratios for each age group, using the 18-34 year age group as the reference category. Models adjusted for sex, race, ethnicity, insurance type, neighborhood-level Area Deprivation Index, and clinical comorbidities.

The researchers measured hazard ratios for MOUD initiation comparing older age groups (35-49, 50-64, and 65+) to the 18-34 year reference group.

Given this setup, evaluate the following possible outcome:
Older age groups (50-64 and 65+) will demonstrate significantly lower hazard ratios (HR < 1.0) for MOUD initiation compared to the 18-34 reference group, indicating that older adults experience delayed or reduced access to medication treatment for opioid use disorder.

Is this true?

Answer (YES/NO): YES